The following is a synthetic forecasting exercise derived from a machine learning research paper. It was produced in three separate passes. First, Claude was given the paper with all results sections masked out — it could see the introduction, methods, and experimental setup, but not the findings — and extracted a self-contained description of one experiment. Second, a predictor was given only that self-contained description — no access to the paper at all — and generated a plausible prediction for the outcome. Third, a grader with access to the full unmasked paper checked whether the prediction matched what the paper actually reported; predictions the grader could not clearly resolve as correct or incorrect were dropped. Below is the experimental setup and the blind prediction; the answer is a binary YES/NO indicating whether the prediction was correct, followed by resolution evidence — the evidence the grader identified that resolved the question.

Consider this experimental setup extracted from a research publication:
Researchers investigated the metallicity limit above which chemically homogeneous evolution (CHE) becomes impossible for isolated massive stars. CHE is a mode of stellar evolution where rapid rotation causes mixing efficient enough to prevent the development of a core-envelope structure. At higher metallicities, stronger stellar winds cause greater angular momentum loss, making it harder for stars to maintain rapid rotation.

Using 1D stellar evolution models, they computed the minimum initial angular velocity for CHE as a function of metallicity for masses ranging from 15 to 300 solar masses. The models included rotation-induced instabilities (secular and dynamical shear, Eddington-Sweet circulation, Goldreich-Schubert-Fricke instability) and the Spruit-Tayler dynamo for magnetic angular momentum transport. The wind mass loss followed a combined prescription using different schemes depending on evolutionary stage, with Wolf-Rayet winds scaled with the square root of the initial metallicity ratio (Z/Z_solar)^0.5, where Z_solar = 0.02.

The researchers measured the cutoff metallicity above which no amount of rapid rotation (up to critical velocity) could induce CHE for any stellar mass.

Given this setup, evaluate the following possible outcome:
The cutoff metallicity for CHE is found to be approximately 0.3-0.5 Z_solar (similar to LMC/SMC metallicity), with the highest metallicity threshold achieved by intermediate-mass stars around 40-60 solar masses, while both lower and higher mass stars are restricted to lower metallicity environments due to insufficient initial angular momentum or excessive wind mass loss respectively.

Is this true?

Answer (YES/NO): NO